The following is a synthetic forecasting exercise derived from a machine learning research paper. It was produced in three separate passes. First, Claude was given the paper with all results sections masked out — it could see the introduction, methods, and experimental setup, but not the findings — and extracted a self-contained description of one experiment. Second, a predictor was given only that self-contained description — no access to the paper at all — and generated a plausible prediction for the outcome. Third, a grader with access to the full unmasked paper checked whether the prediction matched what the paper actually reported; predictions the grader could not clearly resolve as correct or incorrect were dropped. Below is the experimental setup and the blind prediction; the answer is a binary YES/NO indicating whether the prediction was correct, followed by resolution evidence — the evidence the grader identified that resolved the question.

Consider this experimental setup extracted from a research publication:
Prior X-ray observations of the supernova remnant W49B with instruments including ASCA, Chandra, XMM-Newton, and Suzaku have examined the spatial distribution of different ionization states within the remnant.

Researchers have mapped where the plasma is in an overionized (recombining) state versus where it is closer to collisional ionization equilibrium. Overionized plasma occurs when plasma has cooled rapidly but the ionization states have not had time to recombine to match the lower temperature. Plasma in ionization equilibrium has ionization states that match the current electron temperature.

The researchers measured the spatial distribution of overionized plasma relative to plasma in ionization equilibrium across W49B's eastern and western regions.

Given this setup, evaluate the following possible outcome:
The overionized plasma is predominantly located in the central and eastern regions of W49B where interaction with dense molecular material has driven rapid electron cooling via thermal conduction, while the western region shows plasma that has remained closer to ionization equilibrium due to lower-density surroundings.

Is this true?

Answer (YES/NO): NO